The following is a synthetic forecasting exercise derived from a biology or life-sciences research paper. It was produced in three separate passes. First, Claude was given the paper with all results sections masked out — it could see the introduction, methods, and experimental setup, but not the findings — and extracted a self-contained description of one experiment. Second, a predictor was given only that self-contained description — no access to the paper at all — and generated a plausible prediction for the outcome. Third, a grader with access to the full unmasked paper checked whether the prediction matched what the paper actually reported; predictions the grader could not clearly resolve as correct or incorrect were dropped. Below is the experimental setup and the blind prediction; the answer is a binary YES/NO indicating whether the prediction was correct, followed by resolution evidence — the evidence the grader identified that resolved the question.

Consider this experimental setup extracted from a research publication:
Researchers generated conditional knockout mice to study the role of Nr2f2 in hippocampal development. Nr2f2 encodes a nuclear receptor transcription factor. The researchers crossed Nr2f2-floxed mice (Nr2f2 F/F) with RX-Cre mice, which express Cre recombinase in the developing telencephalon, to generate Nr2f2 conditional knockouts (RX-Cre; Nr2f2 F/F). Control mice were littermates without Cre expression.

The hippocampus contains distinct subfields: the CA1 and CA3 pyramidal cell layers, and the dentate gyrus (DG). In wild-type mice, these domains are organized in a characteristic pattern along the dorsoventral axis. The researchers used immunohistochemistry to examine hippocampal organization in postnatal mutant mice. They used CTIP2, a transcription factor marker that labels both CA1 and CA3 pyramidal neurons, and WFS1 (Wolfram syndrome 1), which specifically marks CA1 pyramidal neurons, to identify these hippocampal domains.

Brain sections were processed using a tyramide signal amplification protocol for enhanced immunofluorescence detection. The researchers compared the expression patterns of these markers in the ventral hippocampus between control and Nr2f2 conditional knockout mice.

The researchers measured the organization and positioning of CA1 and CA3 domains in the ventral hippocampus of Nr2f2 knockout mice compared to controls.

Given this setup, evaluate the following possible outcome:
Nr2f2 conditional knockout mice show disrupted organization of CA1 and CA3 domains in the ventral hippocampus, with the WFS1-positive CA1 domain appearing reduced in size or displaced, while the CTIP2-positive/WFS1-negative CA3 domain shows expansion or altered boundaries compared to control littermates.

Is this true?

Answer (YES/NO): NO